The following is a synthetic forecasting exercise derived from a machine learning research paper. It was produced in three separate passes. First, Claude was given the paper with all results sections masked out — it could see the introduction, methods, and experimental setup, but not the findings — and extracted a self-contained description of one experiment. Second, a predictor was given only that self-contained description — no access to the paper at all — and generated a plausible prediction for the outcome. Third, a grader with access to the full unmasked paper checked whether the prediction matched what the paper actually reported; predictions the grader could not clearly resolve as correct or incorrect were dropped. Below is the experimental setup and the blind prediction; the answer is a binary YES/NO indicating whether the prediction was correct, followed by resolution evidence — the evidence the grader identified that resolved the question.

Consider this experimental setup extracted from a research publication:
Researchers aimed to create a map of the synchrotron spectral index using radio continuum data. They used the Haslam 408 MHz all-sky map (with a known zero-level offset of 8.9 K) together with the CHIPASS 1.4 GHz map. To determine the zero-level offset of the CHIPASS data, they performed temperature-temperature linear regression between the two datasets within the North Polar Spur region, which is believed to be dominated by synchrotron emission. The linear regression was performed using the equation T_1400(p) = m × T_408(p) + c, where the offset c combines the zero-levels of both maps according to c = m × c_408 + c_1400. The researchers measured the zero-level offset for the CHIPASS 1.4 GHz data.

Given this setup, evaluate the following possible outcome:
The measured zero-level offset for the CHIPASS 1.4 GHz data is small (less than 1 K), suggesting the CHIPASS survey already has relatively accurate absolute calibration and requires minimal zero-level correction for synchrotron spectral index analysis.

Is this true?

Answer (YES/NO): NO